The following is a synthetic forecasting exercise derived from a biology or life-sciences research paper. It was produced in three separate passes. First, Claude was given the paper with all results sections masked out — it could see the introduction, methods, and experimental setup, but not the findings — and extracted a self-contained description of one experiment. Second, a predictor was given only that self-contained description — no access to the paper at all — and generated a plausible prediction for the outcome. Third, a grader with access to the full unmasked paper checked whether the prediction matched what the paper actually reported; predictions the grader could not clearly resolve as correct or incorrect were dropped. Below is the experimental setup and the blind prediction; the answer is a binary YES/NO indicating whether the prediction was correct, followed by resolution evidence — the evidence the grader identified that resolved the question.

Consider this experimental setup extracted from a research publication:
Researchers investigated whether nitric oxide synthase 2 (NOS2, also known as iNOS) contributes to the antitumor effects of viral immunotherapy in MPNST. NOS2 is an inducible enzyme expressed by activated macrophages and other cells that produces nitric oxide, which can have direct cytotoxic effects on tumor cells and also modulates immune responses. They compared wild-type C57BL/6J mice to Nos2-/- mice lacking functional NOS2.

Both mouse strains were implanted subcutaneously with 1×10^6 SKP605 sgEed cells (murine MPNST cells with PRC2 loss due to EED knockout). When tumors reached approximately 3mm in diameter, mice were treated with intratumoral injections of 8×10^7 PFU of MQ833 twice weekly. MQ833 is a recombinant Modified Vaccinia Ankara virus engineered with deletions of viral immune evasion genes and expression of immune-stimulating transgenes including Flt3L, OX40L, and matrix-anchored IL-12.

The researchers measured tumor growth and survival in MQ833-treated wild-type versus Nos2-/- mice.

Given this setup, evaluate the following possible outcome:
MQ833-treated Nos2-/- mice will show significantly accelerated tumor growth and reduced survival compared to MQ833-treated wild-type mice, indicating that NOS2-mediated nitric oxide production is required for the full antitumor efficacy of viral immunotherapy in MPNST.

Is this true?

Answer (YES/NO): NO